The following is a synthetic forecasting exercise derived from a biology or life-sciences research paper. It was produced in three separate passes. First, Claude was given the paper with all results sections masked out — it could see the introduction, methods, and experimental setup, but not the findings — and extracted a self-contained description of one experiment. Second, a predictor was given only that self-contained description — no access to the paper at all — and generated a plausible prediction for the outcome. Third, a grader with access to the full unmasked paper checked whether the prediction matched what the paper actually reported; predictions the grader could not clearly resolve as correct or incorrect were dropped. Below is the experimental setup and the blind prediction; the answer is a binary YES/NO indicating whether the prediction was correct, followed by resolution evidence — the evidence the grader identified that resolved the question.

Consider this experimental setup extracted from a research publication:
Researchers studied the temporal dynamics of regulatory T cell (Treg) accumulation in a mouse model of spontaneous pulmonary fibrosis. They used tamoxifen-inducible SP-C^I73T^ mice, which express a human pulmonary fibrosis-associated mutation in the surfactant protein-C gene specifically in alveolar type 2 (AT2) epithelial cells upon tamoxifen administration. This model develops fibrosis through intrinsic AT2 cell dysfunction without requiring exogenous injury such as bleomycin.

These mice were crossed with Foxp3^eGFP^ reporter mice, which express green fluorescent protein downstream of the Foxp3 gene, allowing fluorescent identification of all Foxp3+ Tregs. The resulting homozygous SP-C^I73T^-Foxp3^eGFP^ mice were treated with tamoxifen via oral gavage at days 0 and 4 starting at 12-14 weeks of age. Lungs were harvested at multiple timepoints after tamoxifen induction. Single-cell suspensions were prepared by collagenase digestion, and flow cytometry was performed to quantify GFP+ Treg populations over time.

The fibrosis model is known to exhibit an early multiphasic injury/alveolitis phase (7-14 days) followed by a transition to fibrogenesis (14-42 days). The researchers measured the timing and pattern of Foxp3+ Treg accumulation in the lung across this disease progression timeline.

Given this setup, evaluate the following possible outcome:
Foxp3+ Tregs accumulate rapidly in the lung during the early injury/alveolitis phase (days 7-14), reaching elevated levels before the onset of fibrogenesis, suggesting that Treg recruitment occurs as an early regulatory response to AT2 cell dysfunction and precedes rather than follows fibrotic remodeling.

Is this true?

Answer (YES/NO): NO